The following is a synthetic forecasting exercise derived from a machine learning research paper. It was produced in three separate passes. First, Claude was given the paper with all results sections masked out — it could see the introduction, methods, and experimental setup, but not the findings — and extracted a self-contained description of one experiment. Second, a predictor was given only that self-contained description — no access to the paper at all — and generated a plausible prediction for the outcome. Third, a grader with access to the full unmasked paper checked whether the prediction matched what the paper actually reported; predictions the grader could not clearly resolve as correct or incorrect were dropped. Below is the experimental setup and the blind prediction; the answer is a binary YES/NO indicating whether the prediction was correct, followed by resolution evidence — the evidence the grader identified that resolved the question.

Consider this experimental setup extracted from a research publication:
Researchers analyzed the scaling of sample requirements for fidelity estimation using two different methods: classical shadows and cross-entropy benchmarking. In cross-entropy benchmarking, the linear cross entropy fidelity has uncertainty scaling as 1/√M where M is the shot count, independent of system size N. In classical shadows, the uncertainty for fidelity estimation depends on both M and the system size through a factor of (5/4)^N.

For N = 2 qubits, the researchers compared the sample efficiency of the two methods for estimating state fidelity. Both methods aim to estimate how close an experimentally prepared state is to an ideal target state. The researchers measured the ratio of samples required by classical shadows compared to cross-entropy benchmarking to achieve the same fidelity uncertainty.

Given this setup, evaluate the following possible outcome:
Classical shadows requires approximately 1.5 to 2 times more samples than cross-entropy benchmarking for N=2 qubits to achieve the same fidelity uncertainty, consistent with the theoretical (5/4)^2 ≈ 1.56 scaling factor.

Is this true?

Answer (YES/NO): NO